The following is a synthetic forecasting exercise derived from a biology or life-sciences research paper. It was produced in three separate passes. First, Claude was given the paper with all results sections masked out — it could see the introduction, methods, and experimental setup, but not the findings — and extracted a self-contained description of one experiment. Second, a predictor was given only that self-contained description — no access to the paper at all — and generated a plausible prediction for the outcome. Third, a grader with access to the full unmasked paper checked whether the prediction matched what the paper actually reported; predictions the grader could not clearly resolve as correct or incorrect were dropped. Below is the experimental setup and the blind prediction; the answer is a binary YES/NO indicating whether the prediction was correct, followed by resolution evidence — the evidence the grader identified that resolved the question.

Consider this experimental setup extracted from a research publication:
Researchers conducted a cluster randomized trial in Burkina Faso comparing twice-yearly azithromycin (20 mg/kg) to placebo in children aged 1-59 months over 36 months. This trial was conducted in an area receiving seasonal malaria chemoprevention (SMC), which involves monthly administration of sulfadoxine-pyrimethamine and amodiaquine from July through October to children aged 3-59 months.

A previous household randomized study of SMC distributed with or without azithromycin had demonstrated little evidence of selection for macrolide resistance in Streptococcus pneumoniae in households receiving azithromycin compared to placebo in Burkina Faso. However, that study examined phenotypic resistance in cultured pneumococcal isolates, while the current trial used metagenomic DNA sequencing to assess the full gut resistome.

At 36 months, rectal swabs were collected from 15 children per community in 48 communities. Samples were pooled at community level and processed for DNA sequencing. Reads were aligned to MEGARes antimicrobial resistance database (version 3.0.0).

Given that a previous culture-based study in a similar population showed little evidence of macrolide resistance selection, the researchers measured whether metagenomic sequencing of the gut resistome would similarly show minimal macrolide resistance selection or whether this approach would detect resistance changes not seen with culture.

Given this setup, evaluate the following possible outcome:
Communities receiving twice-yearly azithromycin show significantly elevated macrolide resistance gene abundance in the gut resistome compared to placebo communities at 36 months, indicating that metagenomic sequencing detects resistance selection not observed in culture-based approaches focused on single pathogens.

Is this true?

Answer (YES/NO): NO